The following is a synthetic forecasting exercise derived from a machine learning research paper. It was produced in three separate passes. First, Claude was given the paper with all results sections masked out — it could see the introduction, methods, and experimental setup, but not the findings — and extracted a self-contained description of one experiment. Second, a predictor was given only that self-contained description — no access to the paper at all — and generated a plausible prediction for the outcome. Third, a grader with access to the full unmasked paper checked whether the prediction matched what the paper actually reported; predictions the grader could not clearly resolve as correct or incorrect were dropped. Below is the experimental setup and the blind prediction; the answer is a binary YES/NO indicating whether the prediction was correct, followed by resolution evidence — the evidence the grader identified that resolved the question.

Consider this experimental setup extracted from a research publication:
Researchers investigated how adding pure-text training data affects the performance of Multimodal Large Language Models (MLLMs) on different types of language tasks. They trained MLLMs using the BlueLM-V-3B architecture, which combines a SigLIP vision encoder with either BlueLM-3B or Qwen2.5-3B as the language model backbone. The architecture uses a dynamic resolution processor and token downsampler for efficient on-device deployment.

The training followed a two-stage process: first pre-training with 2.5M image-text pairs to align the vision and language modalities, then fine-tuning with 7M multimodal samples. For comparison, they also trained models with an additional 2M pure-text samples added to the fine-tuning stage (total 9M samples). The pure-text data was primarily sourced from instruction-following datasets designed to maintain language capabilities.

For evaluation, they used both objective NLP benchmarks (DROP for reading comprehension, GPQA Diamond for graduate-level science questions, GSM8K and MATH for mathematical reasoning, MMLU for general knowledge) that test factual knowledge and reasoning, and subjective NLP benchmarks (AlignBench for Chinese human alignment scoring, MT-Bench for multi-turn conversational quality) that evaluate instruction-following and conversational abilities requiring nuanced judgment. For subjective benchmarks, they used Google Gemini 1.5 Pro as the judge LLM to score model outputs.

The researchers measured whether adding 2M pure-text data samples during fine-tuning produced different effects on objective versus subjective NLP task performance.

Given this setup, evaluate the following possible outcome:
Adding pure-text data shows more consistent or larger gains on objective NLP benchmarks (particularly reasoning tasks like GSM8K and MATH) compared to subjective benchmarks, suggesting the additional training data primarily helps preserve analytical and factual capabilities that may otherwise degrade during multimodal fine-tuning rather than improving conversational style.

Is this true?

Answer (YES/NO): YES